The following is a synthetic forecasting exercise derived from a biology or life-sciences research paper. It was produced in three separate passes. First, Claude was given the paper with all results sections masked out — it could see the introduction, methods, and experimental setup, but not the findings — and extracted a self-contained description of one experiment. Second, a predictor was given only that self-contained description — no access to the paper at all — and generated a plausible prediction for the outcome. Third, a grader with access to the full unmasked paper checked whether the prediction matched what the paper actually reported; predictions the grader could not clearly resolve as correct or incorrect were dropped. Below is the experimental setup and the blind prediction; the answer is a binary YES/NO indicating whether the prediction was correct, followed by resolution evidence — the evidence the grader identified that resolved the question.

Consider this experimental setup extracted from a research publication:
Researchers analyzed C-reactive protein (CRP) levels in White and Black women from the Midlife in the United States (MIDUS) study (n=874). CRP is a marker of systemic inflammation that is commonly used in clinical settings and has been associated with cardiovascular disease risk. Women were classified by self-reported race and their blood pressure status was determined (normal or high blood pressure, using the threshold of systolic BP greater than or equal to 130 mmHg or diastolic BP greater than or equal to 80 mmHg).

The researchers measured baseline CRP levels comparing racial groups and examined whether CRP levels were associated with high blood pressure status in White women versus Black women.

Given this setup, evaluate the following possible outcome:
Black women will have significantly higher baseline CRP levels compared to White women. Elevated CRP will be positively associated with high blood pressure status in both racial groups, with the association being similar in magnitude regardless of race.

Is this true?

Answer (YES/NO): NO